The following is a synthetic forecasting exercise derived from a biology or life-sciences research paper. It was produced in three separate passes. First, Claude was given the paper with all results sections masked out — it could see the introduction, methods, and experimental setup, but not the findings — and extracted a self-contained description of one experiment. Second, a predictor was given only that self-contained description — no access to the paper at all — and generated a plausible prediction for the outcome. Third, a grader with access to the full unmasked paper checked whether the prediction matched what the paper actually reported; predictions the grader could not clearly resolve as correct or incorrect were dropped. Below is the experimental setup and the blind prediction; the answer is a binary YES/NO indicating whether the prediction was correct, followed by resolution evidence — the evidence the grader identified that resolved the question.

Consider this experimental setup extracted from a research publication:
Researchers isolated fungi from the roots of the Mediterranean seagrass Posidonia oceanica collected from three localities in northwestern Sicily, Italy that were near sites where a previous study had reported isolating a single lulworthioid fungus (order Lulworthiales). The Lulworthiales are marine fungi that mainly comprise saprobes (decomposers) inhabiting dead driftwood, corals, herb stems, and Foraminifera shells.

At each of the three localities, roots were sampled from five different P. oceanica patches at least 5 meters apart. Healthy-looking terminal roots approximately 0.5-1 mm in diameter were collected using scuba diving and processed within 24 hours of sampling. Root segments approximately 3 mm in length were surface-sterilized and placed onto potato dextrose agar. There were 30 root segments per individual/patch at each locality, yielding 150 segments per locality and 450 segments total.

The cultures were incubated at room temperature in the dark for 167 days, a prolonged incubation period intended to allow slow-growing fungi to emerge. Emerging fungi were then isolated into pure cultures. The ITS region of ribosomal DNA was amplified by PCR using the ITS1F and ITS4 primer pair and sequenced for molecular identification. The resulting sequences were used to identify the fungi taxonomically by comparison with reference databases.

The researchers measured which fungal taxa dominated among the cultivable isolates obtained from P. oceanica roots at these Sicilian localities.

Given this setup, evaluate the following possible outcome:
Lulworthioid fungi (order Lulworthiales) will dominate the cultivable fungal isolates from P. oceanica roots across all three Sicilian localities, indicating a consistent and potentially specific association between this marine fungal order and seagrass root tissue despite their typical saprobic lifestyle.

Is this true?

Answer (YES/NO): NO